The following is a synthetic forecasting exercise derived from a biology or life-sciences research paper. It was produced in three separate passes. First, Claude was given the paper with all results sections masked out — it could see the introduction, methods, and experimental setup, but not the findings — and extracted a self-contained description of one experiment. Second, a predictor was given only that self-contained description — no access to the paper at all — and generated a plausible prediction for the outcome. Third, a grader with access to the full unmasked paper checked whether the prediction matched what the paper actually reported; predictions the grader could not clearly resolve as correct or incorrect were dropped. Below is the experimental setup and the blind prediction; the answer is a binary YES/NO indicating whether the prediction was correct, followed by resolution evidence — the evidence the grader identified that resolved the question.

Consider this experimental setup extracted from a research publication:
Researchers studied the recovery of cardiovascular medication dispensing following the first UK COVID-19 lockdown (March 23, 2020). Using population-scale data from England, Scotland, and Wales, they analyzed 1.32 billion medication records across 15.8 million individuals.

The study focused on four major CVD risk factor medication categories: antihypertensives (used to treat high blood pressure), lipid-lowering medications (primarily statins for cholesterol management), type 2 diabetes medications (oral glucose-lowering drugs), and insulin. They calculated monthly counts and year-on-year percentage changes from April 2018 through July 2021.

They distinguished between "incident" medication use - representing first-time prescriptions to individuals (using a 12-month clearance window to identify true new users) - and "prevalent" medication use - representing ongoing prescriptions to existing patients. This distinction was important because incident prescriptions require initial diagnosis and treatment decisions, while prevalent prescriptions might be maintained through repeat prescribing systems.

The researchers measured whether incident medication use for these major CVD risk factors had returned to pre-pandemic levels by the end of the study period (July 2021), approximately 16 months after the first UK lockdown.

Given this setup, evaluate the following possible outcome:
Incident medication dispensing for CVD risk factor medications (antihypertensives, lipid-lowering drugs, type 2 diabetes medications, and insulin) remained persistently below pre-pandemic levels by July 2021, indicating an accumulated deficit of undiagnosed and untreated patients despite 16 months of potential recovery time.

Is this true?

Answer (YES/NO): NO